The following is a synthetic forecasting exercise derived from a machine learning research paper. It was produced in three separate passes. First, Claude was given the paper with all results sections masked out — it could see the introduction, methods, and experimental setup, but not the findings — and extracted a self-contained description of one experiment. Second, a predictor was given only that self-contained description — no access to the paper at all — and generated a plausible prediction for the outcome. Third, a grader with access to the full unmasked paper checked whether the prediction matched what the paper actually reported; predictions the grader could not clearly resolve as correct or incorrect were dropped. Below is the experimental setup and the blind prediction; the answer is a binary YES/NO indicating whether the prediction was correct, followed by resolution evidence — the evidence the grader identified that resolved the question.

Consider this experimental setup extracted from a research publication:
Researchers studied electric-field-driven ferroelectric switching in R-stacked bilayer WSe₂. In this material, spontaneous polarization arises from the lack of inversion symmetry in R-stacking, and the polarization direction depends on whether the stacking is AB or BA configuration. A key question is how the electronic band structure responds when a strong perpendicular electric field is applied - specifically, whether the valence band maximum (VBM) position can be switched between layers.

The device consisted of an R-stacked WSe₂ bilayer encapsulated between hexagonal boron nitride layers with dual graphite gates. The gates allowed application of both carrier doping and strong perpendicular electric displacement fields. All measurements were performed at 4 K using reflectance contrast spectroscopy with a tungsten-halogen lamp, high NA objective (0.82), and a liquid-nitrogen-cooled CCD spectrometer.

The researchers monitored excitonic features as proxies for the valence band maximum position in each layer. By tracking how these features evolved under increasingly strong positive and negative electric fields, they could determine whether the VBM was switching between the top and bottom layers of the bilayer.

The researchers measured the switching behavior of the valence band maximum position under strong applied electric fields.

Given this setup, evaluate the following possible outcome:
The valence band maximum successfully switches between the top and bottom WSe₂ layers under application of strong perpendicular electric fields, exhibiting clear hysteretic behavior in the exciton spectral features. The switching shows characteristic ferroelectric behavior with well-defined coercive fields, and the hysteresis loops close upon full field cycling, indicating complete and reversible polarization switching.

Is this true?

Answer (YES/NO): NO